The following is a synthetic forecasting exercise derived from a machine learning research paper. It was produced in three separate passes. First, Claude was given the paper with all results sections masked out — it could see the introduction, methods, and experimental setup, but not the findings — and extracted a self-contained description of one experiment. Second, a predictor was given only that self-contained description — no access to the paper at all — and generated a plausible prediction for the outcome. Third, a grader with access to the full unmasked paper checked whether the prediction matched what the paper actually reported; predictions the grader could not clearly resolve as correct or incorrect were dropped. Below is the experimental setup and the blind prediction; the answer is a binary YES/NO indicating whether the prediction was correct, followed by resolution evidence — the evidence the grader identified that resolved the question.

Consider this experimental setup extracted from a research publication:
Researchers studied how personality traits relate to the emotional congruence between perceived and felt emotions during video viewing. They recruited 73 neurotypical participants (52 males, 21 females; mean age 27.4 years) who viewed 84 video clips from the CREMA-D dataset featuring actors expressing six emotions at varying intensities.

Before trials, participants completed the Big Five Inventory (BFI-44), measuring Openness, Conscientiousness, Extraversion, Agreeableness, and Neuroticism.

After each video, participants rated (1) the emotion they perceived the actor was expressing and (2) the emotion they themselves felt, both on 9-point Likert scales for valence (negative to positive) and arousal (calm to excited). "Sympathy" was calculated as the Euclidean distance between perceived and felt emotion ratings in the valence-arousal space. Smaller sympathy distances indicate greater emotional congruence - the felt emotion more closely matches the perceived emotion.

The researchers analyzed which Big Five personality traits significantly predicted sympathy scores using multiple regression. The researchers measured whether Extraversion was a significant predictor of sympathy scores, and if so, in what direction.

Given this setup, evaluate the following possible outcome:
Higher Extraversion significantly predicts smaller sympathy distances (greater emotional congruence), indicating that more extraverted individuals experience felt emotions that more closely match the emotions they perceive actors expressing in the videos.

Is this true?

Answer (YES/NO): NO